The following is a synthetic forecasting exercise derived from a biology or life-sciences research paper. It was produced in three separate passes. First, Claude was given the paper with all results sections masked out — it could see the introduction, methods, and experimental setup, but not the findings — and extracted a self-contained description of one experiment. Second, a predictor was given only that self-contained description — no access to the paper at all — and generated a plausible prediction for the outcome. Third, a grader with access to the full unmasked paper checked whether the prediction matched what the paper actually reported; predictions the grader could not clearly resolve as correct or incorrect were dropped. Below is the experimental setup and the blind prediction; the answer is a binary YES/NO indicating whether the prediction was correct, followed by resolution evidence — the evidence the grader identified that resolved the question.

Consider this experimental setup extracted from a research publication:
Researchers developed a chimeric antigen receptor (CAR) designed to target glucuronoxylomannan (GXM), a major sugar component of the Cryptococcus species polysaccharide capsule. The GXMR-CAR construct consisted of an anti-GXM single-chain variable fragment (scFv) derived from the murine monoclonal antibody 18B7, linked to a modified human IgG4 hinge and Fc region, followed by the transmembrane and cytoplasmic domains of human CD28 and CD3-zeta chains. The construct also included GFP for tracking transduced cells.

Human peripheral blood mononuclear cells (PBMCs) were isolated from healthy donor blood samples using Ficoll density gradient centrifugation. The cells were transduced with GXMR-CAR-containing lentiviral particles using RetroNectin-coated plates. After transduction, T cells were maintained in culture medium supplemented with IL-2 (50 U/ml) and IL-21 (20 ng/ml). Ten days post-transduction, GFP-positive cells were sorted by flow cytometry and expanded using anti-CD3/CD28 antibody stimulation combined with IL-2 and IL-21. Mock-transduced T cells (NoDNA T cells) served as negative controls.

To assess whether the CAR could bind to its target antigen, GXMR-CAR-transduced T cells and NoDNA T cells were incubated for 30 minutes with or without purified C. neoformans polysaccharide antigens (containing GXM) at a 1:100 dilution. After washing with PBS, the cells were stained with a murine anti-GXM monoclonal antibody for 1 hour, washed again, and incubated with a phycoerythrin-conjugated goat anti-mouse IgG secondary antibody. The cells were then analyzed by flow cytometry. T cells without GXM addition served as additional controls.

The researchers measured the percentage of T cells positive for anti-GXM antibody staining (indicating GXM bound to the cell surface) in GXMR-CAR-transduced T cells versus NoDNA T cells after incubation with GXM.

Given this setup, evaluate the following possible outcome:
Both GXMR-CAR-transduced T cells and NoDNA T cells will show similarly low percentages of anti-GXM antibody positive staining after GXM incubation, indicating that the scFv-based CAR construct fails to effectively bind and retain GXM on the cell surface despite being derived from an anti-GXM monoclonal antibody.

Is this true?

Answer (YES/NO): NO